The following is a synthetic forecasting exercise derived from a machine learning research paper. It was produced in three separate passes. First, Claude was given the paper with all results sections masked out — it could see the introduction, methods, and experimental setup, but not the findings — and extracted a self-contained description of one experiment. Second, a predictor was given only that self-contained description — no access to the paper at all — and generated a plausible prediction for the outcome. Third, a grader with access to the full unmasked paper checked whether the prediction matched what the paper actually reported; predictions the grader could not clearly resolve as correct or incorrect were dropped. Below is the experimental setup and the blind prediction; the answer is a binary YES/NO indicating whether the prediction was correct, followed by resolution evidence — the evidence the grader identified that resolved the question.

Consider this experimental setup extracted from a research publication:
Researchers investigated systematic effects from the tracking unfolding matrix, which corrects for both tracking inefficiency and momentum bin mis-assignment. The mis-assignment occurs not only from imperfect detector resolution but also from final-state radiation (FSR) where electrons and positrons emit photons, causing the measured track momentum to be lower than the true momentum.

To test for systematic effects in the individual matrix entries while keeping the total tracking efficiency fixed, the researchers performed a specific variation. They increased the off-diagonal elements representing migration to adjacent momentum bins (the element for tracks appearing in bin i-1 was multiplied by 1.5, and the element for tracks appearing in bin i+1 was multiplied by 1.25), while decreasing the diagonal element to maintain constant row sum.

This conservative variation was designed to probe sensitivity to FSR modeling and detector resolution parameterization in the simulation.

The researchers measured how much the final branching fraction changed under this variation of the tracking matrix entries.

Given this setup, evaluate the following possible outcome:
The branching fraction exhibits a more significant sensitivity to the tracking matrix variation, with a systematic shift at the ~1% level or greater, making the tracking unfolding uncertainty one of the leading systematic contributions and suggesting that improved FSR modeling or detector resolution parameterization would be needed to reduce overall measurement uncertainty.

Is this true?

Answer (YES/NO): NO